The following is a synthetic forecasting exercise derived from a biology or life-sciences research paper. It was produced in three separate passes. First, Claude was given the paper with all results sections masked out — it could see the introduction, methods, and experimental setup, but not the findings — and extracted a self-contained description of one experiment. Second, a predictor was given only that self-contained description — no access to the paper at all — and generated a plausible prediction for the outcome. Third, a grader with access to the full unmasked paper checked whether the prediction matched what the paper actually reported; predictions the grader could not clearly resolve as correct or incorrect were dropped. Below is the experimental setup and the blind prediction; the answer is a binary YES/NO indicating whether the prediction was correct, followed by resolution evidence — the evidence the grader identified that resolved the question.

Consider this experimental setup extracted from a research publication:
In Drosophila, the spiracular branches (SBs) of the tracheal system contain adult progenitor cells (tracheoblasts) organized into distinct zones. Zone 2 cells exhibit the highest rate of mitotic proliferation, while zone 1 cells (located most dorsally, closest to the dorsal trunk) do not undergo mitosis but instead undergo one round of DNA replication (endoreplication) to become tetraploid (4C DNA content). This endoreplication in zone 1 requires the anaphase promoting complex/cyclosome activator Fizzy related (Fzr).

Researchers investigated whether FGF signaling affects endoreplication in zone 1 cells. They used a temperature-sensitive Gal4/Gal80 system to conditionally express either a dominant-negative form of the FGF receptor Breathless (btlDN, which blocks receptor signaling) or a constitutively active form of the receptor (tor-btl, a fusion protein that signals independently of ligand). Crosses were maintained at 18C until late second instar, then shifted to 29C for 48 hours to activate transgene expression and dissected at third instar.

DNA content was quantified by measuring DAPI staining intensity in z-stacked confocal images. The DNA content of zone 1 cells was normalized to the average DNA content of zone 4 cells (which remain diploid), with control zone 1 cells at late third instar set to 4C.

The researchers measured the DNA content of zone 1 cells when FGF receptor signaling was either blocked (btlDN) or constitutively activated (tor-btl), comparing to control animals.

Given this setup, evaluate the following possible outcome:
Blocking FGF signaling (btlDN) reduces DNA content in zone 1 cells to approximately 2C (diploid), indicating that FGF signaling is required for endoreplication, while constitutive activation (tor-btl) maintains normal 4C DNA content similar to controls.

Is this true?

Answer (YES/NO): NO